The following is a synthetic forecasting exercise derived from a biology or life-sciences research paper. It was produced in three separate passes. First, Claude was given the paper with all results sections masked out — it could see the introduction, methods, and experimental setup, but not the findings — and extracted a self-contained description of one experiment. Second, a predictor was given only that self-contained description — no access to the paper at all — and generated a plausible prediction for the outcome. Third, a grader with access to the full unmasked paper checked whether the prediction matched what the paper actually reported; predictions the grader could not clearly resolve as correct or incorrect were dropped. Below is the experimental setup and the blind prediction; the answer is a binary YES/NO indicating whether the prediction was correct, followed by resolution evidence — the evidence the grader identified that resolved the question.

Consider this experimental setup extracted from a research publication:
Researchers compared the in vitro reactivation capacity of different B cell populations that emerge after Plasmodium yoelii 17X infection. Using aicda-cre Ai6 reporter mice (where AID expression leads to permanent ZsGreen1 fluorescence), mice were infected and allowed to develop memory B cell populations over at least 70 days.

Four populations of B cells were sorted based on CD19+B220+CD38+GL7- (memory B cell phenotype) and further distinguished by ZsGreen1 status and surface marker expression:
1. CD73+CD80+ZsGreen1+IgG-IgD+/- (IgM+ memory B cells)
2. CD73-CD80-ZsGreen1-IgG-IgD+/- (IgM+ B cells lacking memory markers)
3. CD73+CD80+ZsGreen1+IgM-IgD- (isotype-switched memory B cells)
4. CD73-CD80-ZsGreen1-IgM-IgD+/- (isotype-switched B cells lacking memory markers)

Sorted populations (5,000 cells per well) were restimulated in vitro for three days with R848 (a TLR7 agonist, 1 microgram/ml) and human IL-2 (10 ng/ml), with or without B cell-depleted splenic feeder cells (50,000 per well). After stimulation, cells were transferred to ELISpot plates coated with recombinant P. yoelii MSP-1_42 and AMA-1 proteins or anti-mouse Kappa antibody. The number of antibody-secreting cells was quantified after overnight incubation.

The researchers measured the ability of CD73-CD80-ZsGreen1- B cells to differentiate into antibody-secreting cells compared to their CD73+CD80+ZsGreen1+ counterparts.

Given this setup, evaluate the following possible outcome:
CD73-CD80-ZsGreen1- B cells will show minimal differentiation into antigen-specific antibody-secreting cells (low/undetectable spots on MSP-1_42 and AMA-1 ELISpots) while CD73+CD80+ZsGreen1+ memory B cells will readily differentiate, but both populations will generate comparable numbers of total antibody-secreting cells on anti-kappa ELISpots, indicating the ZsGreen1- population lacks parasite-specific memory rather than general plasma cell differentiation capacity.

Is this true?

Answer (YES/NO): NO